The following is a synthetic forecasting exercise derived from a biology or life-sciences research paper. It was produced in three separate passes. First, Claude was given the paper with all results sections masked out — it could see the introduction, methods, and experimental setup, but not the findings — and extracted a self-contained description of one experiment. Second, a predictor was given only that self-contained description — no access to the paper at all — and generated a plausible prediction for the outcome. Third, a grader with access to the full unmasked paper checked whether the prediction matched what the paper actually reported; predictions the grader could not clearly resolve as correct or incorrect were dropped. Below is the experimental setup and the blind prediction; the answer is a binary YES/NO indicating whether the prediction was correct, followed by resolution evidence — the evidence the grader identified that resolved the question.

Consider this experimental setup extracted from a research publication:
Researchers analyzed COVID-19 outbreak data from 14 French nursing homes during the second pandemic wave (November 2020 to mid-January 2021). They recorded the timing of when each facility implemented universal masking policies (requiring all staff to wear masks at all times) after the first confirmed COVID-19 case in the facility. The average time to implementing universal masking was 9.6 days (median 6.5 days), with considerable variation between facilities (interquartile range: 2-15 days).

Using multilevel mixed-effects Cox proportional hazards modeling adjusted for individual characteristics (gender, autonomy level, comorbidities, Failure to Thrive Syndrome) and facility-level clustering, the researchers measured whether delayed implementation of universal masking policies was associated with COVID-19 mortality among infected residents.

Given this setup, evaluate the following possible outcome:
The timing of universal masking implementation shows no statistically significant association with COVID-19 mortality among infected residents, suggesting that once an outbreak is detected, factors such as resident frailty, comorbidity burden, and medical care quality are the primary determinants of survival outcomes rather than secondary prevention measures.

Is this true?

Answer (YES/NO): NO